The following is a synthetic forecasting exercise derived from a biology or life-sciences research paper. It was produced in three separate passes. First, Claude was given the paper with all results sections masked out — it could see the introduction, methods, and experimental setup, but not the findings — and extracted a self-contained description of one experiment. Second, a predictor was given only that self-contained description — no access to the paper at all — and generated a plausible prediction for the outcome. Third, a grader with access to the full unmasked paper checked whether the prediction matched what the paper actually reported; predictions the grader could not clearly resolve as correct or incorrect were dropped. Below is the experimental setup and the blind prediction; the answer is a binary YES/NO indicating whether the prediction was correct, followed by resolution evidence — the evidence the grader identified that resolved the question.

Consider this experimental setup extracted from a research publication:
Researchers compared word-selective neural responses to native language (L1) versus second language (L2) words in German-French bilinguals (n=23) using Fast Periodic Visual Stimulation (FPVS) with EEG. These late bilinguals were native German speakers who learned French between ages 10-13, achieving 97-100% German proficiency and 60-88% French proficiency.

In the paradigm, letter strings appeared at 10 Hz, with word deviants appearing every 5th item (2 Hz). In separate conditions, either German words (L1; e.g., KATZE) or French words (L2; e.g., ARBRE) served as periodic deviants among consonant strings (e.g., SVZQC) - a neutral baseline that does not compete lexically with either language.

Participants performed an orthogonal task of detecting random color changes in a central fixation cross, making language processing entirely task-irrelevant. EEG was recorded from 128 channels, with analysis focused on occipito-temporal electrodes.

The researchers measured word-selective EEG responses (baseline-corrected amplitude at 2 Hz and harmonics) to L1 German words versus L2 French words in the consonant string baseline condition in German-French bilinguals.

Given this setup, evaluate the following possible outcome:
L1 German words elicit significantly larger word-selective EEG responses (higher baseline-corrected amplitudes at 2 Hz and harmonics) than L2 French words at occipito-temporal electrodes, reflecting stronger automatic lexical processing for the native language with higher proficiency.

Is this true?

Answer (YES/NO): NO